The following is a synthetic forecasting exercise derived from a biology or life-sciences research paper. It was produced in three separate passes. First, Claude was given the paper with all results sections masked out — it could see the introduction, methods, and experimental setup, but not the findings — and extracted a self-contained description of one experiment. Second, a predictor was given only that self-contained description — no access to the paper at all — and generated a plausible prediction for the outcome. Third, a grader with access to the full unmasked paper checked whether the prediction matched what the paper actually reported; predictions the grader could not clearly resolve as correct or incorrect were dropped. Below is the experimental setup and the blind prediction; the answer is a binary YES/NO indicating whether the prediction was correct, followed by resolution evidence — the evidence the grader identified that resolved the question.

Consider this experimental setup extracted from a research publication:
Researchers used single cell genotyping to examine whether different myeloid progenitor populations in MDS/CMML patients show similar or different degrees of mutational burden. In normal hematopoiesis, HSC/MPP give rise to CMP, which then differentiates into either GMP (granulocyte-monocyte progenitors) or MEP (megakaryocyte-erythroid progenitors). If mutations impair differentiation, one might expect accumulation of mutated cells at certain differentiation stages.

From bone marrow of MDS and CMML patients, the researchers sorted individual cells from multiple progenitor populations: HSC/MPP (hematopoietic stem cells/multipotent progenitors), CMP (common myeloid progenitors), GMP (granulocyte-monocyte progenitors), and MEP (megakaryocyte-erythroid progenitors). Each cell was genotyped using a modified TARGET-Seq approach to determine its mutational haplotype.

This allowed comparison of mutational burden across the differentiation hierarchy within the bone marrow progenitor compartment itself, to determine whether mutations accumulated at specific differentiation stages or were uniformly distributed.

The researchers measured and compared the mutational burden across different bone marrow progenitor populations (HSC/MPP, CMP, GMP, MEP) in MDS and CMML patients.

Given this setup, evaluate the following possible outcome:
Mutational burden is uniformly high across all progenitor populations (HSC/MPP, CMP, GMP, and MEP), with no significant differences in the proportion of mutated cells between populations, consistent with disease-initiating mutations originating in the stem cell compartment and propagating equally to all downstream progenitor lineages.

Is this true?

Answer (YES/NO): YES